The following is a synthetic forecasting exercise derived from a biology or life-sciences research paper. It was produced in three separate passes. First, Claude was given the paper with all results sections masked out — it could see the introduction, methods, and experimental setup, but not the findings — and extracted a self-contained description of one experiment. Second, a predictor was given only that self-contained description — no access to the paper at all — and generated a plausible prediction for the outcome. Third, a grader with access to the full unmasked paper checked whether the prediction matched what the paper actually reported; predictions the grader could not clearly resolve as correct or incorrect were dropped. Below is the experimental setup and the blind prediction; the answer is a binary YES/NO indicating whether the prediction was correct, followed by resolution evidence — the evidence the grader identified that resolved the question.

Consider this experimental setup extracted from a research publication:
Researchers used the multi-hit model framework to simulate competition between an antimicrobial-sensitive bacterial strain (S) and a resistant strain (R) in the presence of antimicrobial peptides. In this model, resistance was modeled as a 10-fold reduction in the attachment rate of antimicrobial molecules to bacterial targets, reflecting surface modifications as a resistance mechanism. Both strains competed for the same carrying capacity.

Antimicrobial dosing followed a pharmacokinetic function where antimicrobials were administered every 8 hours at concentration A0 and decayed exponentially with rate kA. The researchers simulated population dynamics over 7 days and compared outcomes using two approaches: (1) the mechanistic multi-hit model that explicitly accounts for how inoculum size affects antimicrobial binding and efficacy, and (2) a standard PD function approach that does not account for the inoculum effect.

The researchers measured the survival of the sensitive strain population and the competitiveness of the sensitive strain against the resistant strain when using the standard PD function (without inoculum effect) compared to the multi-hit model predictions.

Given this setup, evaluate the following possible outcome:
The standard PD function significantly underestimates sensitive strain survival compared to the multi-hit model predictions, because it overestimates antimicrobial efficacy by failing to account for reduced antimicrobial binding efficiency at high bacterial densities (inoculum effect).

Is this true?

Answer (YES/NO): YES